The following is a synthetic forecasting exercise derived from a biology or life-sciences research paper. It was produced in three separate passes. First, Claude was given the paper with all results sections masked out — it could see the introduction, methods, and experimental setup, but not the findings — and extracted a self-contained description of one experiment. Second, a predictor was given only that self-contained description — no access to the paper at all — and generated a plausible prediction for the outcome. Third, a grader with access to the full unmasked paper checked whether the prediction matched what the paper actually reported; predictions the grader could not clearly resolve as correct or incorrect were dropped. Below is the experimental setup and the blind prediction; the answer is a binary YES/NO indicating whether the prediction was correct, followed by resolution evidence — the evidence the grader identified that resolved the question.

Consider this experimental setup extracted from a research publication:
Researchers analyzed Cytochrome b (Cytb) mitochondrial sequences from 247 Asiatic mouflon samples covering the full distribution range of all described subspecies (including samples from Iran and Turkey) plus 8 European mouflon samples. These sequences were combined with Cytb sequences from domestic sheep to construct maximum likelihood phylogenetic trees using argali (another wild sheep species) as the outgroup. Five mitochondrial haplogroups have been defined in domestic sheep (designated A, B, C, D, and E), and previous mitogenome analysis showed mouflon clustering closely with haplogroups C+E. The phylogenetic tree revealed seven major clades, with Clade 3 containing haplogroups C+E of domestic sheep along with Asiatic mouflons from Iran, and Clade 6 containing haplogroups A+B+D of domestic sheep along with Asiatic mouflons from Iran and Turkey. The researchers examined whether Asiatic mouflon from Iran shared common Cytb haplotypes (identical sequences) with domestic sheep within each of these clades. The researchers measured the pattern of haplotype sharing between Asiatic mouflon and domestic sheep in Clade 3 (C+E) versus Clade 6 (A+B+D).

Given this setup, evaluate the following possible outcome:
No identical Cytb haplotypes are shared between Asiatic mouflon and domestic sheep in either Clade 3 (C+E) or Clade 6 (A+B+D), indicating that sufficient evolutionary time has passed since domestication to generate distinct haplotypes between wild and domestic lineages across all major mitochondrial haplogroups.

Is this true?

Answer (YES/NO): NO